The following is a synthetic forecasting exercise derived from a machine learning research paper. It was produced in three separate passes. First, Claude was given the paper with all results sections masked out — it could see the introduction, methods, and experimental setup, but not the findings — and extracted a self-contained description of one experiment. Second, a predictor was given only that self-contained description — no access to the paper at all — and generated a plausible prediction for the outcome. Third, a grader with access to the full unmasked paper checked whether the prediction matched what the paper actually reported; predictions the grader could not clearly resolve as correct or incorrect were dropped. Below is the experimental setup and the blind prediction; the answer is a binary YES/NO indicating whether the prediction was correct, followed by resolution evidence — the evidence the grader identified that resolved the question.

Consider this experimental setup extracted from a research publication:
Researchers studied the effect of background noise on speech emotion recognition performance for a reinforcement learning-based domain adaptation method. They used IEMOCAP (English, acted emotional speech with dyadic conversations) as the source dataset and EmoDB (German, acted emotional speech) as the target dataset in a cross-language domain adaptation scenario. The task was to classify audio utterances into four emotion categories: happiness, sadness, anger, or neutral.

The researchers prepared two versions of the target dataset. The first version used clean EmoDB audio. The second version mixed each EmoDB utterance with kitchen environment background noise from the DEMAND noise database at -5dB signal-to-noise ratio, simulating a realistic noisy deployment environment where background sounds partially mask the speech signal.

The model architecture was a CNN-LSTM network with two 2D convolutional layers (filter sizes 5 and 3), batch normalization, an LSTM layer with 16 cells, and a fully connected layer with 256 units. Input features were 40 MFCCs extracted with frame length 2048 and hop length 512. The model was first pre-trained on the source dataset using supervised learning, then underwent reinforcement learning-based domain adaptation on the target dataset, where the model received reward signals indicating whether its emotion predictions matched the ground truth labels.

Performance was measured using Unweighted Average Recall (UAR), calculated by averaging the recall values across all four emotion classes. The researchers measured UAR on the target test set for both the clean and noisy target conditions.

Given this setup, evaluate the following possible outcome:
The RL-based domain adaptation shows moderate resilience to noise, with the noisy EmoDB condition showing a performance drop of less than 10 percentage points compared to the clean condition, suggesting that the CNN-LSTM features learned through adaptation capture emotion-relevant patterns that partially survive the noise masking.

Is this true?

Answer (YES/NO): YES